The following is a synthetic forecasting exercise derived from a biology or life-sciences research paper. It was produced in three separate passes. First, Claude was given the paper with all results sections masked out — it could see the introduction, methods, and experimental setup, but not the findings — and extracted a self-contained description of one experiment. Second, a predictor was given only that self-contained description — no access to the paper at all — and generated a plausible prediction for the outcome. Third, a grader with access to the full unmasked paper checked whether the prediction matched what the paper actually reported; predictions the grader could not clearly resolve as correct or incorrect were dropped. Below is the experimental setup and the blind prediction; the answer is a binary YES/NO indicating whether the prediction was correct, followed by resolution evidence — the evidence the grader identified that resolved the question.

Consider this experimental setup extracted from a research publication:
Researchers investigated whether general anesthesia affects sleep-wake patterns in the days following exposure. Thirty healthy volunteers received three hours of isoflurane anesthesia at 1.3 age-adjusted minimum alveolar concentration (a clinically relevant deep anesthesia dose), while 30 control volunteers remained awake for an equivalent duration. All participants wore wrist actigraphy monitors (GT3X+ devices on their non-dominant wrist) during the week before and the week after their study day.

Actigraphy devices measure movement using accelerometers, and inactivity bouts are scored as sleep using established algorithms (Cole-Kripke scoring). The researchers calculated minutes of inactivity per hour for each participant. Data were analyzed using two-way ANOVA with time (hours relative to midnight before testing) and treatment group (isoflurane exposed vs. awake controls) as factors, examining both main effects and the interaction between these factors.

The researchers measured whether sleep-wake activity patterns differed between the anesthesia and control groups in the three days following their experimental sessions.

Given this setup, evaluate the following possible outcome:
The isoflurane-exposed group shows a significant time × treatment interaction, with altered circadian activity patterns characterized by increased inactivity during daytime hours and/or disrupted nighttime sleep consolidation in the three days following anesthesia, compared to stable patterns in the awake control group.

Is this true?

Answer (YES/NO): NO